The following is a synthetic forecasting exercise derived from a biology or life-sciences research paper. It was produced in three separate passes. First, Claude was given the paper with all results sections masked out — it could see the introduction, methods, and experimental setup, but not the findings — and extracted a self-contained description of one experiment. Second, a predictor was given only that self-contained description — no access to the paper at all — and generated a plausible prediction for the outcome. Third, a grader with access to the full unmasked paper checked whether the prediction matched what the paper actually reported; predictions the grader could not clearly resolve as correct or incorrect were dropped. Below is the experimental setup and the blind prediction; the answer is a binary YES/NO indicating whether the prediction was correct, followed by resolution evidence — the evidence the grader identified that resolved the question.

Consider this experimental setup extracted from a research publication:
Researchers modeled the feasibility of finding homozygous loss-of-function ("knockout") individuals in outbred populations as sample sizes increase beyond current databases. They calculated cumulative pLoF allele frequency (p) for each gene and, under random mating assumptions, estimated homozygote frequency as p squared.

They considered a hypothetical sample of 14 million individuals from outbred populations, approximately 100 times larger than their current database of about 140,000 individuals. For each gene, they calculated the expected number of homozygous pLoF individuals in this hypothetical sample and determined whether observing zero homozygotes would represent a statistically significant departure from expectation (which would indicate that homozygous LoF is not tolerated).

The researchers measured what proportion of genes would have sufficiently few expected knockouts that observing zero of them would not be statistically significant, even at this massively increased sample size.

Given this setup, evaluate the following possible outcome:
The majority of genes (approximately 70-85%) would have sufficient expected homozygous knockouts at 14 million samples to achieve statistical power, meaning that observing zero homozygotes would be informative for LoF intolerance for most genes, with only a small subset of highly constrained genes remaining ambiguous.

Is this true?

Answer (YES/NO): NO